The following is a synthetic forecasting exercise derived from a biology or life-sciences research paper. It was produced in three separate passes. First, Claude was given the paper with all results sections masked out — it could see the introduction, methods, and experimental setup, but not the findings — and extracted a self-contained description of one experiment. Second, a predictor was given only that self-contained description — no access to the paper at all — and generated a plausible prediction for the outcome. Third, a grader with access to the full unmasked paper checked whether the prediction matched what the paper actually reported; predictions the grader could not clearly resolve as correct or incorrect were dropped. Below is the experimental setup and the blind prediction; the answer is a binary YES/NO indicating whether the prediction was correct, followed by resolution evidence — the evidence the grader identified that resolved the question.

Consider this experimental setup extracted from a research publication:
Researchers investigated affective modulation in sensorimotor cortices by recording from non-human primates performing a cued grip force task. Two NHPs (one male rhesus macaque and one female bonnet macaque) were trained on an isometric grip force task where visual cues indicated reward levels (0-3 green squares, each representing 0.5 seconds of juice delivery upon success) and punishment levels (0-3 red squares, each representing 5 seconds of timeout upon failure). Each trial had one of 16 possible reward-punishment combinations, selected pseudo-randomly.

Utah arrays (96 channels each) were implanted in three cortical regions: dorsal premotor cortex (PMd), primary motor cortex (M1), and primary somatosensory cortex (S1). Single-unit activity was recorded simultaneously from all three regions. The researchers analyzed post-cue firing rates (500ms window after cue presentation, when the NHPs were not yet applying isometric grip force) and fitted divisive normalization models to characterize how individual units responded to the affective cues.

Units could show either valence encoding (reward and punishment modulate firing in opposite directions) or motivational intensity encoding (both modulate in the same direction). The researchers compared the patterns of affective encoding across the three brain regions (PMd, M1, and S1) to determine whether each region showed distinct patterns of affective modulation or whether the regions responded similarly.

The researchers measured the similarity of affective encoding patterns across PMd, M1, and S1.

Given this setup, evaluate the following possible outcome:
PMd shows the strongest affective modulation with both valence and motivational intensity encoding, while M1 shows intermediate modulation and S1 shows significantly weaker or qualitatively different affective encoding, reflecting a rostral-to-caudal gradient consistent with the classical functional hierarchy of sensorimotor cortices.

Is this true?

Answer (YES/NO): NO